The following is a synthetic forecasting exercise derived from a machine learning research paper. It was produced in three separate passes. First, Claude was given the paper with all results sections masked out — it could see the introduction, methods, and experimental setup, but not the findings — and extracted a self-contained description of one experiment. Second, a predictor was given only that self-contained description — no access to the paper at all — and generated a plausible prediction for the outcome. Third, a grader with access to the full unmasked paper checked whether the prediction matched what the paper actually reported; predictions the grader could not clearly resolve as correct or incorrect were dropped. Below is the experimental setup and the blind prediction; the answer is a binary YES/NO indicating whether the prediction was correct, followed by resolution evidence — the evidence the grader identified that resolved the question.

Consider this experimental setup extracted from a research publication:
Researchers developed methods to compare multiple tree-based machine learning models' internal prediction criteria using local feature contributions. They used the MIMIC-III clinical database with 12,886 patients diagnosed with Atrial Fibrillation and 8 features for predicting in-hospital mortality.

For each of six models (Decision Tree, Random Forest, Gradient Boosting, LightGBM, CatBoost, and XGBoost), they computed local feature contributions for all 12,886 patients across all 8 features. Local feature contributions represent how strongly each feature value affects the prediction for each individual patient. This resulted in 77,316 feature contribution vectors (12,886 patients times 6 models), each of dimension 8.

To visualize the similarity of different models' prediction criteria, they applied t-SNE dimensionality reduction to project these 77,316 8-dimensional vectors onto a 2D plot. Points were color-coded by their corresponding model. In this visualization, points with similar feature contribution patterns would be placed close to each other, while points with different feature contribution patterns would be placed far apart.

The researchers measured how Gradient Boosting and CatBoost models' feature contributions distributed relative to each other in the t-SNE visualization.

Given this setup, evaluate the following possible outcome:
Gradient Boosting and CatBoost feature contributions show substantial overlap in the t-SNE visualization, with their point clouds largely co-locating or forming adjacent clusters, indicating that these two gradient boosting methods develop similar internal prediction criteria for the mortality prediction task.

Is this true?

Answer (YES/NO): YES